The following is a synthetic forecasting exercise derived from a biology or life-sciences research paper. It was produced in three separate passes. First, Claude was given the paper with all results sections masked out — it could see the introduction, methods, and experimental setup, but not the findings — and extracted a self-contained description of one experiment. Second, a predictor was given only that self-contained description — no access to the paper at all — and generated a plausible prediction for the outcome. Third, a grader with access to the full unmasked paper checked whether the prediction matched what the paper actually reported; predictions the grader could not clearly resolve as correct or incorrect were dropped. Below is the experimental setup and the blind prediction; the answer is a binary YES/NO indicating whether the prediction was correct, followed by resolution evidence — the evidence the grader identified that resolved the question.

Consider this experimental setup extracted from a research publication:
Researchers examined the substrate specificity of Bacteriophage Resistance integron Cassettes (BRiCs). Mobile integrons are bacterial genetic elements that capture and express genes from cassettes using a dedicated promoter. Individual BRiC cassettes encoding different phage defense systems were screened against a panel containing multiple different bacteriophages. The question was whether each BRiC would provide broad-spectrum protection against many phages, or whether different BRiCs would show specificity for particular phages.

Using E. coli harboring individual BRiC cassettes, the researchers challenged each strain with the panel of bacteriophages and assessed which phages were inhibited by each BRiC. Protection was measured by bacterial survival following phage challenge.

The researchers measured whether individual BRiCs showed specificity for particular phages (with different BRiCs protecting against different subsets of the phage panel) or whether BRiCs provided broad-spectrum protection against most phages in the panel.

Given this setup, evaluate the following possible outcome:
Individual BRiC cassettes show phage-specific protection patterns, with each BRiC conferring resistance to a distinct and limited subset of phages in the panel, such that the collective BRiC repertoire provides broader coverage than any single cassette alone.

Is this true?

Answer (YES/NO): NO